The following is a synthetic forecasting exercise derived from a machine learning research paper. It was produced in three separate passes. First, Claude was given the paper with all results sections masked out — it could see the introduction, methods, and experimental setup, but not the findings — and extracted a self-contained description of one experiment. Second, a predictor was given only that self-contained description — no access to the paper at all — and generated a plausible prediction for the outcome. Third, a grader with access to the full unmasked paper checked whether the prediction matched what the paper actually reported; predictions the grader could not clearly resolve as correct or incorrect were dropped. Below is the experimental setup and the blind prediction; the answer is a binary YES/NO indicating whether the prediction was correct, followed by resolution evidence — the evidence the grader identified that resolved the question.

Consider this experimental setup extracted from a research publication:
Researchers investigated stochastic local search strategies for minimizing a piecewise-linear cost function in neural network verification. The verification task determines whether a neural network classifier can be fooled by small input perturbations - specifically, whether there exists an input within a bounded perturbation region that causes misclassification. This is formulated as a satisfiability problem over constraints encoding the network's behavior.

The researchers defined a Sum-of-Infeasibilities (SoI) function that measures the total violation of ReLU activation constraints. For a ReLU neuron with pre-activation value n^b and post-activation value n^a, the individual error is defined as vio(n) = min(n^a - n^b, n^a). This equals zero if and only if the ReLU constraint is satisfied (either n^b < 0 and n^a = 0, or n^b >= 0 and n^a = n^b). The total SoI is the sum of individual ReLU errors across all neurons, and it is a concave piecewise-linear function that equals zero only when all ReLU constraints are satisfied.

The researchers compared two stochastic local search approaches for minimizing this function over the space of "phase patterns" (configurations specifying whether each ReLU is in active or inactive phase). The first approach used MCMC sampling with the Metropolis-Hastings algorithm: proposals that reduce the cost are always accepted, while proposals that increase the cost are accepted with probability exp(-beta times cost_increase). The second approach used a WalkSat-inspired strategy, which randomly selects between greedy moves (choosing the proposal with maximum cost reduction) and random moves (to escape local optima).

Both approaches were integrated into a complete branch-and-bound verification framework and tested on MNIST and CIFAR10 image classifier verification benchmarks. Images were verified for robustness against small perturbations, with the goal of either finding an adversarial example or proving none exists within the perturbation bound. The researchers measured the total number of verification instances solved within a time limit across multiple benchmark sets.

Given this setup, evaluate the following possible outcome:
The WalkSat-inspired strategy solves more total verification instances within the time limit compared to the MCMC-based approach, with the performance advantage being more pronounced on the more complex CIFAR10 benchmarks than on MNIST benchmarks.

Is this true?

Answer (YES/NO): NO